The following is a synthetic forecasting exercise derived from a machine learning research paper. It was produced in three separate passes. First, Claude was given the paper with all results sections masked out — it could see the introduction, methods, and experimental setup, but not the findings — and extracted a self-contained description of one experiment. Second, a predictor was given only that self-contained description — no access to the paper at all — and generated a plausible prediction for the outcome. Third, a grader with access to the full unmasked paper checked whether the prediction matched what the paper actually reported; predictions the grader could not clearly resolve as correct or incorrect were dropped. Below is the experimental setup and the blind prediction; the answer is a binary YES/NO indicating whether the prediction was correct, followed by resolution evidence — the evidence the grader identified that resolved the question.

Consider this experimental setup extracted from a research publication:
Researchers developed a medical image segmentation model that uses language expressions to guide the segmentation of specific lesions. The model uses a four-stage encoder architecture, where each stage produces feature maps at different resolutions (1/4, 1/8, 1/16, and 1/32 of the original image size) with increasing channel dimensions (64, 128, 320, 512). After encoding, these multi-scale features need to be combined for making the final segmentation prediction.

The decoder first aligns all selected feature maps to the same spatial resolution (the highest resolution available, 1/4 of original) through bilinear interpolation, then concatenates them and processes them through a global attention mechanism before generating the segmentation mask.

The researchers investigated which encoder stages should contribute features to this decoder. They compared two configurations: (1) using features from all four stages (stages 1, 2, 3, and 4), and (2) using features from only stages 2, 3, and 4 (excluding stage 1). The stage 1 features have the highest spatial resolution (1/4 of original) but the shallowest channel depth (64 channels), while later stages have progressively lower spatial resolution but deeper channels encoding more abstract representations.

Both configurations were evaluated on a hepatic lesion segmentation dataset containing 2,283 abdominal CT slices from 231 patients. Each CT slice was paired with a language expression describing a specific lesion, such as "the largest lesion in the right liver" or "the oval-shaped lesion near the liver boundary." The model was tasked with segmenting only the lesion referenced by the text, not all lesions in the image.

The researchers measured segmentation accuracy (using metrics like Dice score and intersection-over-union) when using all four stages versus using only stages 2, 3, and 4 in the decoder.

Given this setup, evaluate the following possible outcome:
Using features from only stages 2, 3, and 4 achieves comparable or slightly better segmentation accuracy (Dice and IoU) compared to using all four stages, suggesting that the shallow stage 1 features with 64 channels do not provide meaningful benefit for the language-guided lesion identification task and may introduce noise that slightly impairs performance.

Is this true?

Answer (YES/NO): YES